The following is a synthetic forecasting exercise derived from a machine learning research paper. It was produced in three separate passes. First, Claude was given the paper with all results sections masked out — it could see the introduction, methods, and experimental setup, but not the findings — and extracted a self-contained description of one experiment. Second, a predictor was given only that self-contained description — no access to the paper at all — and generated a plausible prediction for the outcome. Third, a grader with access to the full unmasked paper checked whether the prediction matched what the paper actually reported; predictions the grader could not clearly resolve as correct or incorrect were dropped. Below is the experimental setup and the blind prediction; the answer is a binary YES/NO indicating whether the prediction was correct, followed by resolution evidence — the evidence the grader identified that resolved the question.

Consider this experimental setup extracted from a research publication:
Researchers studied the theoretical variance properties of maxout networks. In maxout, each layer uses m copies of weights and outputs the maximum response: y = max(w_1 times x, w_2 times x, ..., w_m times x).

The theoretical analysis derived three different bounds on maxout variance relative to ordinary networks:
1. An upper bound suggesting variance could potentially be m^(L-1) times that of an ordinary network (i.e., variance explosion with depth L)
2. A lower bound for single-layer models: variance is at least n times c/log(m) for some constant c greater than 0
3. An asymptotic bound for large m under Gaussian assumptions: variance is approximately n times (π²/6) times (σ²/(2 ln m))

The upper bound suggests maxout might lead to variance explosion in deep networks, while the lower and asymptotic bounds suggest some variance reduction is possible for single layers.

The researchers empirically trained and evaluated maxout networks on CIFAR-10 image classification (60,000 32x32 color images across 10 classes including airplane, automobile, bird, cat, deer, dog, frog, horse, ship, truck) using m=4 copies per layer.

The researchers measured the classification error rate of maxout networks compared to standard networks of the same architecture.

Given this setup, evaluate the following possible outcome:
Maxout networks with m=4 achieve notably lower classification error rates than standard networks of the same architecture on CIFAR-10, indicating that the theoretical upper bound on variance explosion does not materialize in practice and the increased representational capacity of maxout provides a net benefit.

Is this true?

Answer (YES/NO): NO